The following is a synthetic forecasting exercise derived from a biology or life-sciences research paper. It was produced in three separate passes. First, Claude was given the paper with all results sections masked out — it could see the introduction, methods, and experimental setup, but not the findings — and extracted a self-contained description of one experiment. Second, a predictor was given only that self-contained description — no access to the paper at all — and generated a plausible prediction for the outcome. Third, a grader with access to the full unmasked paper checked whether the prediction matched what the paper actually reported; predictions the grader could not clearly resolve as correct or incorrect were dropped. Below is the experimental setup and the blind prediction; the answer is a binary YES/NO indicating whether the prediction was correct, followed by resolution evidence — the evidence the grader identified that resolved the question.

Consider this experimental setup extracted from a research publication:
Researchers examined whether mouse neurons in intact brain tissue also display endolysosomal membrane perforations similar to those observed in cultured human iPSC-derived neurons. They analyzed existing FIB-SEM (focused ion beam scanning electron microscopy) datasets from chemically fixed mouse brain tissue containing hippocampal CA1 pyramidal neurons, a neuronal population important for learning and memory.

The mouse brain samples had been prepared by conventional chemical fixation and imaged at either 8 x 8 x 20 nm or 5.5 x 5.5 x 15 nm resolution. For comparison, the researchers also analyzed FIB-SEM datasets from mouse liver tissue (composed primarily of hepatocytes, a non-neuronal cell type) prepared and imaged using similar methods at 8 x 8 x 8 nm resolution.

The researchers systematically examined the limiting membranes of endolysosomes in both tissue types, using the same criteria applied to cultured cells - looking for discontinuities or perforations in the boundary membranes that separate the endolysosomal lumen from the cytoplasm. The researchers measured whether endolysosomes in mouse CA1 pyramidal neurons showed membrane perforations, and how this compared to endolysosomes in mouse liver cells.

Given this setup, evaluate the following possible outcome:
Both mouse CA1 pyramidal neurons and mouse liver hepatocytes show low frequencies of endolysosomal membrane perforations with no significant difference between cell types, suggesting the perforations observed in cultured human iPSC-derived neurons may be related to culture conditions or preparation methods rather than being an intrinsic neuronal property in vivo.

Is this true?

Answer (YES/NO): NO